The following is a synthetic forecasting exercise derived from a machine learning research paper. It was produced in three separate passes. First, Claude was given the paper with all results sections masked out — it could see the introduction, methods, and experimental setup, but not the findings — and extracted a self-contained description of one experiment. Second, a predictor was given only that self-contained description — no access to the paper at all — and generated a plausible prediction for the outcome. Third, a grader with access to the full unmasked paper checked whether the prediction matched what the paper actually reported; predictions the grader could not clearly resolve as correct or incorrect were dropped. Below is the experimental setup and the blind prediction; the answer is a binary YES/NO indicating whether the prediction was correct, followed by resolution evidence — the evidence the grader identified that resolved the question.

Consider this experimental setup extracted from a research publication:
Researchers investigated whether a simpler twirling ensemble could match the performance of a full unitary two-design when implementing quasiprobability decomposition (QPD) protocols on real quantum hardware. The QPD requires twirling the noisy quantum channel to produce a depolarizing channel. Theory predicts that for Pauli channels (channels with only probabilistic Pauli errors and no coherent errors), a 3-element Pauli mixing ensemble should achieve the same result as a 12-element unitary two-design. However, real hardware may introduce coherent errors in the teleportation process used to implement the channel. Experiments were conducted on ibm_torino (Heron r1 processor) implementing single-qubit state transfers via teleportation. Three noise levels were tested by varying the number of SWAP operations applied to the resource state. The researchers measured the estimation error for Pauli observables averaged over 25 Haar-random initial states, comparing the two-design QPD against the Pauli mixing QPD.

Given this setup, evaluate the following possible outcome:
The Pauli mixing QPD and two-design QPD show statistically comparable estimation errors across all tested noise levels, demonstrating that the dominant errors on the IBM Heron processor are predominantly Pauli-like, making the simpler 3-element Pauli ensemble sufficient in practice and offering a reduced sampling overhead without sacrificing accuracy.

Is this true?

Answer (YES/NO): NO